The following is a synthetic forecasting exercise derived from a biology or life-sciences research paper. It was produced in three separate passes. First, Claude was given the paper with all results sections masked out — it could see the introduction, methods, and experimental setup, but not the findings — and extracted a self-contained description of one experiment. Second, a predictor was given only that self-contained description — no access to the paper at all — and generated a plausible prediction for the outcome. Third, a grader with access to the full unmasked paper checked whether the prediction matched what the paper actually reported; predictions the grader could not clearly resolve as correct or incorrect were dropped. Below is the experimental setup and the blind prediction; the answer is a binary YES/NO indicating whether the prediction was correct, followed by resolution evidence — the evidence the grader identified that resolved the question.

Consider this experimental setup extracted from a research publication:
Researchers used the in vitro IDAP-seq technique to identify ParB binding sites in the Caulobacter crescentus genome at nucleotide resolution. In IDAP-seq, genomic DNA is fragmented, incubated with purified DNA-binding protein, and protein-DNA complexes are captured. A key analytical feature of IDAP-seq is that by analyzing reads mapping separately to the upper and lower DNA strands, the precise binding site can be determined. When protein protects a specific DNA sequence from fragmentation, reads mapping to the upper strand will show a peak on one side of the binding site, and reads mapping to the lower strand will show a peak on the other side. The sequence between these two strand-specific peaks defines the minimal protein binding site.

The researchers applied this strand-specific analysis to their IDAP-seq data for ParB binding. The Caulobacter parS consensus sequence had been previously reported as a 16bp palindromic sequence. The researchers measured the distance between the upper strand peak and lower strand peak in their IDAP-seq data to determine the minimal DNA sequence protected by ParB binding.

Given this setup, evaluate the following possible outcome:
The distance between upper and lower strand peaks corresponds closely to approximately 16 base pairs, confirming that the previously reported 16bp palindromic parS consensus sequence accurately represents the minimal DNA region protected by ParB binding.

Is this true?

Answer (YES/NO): YES